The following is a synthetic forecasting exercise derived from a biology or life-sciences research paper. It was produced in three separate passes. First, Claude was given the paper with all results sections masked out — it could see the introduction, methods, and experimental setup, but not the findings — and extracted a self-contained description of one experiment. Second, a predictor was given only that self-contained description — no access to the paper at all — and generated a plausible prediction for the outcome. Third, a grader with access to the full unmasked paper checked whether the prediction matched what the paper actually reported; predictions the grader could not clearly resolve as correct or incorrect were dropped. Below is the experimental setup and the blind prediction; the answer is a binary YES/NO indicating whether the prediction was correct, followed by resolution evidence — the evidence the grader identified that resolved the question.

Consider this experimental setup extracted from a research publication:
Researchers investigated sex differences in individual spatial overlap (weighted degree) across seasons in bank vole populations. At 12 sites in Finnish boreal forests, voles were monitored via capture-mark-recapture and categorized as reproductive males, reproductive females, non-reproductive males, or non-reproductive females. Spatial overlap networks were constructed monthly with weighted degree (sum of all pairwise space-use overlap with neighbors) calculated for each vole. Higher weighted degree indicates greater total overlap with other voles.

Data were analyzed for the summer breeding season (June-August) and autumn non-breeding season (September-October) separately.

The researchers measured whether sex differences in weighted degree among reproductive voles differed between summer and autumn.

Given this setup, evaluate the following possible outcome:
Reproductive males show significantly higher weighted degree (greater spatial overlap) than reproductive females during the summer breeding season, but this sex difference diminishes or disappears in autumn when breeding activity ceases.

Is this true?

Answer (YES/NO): YES